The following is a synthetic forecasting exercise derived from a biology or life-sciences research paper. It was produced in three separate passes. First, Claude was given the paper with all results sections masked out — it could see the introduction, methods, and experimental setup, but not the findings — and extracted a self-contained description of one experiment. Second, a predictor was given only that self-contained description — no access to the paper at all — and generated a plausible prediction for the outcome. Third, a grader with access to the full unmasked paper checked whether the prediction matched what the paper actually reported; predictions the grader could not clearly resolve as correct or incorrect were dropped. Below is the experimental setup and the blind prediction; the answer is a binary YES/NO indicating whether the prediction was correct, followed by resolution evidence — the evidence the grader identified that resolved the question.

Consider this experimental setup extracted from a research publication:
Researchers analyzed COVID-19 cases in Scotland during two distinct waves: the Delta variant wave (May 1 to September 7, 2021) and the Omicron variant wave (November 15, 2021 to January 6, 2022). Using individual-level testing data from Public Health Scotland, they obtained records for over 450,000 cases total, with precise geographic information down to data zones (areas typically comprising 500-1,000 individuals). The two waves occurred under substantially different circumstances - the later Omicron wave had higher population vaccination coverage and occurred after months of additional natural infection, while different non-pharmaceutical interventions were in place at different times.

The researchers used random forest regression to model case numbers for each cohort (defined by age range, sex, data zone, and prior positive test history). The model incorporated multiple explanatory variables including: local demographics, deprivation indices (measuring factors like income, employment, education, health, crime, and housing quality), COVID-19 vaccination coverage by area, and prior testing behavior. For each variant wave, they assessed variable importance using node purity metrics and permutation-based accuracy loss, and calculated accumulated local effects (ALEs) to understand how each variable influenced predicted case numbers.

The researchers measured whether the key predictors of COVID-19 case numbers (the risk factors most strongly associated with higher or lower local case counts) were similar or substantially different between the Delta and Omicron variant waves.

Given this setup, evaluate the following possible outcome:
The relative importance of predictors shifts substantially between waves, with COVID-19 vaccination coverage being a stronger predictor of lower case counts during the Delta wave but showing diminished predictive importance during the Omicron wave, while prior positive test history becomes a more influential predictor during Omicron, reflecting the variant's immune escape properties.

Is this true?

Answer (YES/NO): NO